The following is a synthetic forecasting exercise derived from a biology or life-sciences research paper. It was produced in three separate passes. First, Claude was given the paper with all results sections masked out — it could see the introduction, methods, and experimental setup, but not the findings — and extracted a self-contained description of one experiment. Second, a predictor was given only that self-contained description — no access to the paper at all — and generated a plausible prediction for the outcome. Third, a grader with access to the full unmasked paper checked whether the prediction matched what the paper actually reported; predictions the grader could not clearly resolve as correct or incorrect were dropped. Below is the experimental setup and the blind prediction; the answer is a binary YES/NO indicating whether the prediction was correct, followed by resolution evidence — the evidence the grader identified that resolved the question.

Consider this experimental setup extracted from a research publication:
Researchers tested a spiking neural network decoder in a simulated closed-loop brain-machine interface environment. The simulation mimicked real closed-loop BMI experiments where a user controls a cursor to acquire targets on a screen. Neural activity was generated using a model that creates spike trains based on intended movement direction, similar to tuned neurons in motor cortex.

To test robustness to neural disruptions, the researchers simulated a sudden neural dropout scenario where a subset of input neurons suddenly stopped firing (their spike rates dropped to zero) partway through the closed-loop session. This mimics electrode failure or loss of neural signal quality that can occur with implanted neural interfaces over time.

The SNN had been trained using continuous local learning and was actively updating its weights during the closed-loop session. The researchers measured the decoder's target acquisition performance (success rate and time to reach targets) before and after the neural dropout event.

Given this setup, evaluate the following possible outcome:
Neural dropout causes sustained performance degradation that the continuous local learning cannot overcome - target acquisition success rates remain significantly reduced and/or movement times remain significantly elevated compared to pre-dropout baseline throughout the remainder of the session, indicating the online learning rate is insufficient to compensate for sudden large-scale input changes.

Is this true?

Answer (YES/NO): NO